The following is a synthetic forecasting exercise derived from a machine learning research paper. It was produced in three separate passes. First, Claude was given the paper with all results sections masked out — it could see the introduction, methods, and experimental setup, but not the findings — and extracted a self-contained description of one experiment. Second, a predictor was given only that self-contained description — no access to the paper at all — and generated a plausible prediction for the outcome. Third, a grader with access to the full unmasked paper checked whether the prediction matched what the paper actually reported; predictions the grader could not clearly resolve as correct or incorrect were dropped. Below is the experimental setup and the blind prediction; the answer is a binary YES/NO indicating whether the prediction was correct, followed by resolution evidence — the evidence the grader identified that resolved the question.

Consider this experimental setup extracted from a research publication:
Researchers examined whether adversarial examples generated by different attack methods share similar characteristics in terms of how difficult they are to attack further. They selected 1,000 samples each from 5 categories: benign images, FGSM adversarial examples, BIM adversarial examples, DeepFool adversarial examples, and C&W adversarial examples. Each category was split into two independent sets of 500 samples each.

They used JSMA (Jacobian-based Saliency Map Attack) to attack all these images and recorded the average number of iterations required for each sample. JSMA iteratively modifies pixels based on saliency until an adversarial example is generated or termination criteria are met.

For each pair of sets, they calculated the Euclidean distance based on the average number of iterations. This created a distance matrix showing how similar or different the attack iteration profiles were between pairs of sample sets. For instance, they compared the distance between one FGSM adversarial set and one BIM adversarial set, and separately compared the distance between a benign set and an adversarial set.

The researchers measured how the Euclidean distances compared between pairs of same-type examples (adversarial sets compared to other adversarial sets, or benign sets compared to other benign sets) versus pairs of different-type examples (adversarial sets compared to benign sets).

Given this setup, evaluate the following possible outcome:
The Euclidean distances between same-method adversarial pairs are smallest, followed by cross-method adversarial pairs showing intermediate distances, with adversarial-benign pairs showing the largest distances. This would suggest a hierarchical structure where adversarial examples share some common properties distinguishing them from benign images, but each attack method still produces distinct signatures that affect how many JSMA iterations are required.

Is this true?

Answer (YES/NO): NO